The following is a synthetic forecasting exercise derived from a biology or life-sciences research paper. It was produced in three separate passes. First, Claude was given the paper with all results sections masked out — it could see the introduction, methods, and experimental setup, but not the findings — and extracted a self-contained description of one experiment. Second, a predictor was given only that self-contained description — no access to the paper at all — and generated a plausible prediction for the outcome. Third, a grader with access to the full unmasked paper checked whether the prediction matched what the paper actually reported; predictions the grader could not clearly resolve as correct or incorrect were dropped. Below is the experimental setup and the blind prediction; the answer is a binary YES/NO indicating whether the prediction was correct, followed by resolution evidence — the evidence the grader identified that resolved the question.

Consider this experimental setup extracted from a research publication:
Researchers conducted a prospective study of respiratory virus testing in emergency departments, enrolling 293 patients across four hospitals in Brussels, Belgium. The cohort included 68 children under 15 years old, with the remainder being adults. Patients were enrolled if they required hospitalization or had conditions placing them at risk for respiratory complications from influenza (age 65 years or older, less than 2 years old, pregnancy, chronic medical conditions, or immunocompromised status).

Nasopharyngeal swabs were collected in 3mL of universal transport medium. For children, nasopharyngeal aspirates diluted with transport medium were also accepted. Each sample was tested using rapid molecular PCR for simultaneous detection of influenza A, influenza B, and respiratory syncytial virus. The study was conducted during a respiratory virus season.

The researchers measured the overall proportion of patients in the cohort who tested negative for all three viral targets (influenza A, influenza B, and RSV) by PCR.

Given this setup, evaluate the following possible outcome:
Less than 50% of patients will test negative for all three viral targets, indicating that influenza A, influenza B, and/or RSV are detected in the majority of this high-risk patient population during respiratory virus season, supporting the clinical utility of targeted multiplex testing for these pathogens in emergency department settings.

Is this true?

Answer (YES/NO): NO